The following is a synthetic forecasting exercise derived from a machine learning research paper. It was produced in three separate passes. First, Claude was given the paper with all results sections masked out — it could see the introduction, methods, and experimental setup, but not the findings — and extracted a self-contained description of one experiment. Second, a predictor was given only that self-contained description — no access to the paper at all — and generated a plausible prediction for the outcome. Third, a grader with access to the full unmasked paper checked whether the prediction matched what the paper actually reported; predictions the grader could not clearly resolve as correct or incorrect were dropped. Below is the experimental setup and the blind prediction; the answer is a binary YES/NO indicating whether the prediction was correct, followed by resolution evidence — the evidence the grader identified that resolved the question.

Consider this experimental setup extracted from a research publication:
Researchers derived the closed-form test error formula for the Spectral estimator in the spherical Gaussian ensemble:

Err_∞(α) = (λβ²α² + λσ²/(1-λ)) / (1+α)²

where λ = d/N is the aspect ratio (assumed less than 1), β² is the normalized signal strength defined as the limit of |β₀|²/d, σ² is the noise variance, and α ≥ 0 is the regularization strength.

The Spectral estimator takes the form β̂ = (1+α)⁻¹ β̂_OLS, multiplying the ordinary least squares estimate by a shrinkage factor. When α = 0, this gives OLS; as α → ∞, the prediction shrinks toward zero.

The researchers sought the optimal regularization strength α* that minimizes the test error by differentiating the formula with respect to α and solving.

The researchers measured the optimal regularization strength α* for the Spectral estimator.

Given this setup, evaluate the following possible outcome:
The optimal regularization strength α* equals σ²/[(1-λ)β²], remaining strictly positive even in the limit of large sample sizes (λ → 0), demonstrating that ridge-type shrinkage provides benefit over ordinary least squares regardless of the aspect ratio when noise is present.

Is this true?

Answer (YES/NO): YES